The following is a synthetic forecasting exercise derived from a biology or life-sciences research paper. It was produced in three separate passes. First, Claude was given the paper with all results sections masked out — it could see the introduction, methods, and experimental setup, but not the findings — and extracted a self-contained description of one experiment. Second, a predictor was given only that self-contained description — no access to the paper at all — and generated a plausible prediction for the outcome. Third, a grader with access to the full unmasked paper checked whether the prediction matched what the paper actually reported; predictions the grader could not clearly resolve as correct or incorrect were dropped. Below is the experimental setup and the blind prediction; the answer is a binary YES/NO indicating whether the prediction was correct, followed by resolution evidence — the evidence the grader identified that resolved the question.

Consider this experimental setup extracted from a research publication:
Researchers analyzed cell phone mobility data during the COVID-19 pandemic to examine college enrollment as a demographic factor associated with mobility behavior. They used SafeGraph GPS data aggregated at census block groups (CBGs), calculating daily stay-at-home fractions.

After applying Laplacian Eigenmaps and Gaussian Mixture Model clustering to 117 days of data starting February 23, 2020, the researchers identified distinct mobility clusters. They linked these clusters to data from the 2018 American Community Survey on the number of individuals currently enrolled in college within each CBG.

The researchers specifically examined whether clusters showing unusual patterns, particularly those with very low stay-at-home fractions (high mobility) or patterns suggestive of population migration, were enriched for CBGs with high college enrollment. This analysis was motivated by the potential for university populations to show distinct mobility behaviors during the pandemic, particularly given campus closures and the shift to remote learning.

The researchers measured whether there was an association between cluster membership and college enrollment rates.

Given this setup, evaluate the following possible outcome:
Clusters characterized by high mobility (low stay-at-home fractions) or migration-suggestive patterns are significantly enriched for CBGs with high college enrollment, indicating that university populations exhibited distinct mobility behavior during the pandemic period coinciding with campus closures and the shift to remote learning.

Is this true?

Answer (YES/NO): YES